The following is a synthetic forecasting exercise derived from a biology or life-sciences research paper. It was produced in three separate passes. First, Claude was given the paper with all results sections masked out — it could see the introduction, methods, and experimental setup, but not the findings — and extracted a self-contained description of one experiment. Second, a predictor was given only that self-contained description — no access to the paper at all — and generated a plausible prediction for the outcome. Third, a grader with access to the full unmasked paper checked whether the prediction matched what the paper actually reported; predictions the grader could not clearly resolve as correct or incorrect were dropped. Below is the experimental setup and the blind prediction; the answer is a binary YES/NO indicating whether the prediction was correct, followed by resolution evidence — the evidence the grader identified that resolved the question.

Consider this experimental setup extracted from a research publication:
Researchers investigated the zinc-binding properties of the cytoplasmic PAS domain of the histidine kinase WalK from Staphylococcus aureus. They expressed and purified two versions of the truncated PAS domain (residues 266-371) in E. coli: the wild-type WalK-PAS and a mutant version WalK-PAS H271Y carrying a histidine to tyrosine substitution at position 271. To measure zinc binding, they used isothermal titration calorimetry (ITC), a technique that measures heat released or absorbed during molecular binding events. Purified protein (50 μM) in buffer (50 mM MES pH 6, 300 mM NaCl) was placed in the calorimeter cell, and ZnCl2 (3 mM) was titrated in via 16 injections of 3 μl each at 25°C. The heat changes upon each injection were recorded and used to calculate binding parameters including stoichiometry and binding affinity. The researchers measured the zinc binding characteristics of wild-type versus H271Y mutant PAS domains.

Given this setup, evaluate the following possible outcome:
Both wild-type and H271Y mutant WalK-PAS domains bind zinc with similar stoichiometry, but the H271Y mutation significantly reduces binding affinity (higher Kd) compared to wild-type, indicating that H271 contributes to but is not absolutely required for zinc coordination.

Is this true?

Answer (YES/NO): NO